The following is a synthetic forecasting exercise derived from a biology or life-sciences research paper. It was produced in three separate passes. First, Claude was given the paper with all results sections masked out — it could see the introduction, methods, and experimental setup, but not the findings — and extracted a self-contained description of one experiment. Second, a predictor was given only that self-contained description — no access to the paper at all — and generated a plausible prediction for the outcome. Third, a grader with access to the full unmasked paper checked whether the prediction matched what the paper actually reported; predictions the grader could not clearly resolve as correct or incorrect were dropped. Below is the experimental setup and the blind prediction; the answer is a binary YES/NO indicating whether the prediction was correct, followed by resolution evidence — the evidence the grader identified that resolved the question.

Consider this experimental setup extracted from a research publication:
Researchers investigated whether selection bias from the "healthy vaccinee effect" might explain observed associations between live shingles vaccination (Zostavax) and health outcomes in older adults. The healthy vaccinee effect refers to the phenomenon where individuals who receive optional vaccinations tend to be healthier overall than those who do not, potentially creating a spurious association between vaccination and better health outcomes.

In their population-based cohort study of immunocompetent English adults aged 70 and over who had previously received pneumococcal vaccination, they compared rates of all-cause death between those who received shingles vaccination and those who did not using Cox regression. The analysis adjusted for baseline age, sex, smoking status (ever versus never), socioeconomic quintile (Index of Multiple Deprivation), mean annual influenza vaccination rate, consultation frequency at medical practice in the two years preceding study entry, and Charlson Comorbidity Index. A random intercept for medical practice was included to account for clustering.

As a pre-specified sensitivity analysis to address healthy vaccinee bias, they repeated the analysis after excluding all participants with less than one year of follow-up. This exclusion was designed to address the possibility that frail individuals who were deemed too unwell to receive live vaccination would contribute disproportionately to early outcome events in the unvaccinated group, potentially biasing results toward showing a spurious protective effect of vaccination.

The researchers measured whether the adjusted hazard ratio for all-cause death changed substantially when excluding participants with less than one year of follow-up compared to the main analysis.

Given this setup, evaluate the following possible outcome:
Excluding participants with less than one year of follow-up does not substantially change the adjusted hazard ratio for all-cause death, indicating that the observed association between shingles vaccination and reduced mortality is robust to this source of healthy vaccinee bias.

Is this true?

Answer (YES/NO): YES